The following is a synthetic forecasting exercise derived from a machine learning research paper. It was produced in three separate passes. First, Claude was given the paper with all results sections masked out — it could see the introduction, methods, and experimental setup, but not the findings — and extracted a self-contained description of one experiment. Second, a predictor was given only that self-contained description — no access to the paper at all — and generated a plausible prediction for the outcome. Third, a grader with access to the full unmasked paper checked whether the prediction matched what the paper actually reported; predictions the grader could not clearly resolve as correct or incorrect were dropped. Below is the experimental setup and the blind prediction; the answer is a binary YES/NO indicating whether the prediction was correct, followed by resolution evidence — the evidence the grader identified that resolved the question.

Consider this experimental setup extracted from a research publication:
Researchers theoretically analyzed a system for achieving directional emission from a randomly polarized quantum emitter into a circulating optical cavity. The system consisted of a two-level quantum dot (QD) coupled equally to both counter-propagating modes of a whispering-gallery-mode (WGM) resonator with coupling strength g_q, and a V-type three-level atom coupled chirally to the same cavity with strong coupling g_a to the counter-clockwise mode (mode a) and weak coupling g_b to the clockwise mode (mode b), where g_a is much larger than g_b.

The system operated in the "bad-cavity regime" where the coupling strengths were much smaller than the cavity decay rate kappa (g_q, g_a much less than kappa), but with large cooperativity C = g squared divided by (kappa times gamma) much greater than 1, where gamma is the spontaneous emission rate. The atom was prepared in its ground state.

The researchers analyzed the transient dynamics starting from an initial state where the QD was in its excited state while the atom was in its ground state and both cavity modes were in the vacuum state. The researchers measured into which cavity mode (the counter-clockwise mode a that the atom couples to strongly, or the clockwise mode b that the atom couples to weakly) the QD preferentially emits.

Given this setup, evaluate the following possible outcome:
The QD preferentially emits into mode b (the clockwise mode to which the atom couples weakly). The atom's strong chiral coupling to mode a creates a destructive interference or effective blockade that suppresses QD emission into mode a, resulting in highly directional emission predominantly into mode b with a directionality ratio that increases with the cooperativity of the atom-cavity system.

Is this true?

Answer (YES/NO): YES